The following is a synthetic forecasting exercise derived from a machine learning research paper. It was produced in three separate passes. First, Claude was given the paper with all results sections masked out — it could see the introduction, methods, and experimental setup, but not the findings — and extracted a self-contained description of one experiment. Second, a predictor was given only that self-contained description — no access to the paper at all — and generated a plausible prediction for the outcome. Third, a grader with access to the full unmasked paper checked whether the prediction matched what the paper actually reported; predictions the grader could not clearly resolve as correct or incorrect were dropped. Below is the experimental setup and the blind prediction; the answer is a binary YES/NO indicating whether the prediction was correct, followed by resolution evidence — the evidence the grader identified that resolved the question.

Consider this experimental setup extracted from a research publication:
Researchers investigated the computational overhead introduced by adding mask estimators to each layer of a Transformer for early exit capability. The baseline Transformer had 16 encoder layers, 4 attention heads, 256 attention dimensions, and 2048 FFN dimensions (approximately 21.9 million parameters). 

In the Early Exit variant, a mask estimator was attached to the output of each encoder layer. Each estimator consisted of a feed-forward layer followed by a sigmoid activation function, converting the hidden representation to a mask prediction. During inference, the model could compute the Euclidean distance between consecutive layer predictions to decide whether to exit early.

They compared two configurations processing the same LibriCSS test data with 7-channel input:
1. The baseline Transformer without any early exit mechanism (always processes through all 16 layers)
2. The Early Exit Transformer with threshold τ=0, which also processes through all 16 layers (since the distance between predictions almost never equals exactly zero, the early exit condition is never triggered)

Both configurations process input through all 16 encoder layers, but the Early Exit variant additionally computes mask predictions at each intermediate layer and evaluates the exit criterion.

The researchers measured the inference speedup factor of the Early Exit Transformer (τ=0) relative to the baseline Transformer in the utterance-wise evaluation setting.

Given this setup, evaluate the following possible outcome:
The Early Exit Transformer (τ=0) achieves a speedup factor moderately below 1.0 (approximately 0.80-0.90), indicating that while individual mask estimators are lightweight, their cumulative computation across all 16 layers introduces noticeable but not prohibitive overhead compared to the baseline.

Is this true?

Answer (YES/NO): NO